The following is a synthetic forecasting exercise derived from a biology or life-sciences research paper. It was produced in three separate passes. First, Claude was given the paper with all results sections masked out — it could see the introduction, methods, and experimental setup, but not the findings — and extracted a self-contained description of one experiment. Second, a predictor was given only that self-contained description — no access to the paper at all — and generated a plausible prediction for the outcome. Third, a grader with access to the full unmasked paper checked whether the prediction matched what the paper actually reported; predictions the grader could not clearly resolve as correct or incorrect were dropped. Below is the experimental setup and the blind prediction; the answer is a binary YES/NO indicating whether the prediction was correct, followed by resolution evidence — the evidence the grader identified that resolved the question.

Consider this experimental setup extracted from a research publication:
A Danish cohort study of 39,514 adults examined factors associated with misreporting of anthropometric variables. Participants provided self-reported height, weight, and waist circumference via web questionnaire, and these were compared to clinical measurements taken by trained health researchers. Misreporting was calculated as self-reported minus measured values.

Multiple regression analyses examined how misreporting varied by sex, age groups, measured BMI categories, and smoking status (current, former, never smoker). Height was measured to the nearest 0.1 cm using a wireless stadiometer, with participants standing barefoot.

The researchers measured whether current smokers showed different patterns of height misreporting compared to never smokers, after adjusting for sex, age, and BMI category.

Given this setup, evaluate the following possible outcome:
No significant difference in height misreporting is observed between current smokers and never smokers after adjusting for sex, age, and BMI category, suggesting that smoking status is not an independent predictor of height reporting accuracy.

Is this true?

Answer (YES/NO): NO